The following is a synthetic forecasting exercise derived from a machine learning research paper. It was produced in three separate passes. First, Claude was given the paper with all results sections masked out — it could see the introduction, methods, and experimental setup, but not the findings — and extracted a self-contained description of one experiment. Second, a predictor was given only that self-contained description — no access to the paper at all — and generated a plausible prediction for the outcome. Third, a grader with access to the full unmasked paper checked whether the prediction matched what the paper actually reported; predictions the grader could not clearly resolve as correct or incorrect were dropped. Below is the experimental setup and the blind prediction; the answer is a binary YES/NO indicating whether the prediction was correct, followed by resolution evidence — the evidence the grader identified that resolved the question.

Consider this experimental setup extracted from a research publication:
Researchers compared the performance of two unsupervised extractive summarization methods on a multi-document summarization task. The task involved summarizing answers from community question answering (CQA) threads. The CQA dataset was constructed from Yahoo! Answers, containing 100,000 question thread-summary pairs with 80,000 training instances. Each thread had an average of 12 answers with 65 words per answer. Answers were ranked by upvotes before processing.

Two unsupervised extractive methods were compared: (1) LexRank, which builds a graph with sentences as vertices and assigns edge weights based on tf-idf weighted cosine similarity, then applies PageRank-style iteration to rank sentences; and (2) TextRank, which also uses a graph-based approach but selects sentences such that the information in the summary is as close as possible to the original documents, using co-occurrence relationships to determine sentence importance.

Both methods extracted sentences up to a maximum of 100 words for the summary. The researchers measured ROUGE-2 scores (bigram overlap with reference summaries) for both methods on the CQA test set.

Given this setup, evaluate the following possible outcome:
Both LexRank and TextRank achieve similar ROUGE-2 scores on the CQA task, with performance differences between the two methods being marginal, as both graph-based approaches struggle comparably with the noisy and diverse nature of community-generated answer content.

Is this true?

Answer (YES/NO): YES